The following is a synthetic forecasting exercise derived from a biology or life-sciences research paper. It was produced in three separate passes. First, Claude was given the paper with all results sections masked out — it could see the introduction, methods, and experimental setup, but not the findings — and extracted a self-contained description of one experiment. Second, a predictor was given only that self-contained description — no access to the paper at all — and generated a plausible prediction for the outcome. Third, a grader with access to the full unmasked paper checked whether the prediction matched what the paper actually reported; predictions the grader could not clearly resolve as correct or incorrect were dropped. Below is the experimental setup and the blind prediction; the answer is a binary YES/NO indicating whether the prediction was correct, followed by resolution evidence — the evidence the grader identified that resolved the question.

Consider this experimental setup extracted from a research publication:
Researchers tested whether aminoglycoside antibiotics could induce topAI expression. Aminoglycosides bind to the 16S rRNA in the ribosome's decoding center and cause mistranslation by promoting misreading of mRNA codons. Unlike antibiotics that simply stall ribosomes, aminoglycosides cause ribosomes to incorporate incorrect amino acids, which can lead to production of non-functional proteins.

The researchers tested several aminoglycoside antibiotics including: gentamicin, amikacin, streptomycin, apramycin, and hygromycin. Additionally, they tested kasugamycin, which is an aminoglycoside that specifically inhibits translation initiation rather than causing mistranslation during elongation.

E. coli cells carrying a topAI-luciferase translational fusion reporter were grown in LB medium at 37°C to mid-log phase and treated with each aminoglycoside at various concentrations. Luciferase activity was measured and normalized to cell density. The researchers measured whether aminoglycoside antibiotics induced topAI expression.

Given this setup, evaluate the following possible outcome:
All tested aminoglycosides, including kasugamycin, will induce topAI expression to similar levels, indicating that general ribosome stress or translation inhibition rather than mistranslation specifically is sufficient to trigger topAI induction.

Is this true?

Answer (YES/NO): NO